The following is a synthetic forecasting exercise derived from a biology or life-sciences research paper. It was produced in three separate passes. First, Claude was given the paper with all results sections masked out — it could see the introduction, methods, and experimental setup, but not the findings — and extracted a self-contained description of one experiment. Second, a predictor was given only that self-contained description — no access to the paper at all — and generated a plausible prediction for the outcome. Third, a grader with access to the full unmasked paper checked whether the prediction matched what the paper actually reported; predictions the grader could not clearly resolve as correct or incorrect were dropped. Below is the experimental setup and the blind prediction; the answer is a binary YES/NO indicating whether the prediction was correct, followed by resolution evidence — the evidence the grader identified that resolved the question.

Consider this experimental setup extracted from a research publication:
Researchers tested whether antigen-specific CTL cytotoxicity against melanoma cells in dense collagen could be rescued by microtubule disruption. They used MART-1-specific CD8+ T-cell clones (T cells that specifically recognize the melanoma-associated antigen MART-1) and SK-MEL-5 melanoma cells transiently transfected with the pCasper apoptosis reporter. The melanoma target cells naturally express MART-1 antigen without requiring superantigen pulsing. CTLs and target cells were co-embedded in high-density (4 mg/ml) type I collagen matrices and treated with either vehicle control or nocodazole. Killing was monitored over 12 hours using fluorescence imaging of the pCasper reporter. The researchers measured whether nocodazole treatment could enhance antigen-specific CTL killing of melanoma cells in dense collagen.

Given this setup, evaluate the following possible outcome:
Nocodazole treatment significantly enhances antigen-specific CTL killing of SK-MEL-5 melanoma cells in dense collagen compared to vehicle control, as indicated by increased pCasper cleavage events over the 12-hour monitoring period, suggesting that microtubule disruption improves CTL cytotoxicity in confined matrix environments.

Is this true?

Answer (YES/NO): YES